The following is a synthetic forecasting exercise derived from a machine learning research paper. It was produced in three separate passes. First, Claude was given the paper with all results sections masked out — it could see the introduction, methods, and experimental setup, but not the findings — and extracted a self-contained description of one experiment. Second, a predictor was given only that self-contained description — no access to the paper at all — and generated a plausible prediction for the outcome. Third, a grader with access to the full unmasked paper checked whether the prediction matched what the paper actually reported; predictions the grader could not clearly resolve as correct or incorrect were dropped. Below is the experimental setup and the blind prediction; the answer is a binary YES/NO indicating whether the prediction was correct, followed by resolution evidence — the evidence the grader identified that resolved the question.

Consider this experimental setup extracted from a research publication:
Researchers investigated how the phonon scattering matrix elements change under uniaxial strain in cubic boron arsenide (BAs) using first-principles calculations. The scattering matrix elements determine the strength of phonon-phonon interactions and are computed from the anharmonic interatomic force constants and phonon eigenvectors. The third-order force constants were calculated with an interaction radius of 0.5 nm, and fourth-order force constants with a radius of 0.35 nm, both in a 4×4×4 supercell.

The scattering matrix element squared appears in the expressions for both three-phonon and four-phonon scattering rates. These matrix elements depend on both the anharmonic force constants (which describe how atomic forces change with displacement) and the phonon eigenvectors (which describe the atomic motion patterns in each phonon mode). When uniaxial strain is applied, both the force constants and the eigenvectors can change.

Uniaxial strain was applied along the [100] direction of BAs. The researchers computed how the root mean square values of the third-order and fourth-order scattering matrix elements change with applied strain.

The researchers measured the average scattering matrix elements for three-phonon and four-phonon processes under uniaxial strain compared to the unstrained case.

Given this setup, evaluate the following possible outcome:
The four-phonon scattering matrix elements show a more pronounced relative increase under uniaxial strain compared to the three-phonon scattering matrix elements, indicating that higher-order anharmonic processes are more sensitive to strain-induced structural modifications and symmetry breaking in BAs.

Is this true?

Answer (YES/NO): NO